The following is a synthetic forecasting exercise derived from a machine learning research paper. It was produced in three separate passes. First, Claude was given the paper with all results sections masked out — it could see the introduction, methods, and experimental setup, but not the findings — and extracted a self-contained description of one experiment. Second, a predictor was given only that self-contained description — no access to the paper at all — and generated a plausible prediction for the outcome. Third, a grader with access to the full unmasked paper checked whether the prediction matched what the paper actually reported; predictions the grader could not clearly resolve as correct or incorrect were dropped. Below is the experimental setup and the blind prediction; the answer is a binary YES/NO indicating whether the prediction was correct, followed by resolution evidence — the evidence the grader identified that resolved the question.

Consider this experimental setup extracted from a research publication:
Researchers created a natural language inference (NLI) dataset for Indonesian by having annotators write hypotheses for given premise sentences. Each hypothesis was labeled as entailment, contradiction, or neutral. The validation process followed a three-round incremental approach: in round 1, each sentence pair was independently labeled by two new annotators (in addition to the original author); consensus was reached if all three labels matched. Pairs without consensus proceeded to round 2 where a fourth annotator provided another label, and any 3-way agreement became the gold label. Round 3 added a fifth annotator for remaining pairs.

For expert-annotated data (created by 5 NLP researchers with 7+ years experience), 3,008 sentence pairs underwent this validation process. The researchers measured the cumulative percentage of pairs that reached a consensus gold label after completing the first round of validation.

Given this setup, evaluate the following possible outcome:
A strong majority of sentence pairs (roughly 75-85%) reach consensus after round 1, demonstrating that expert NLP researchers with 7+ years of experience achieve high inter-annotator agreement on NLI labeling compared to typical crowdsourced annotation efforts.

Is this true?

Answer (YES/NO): YES